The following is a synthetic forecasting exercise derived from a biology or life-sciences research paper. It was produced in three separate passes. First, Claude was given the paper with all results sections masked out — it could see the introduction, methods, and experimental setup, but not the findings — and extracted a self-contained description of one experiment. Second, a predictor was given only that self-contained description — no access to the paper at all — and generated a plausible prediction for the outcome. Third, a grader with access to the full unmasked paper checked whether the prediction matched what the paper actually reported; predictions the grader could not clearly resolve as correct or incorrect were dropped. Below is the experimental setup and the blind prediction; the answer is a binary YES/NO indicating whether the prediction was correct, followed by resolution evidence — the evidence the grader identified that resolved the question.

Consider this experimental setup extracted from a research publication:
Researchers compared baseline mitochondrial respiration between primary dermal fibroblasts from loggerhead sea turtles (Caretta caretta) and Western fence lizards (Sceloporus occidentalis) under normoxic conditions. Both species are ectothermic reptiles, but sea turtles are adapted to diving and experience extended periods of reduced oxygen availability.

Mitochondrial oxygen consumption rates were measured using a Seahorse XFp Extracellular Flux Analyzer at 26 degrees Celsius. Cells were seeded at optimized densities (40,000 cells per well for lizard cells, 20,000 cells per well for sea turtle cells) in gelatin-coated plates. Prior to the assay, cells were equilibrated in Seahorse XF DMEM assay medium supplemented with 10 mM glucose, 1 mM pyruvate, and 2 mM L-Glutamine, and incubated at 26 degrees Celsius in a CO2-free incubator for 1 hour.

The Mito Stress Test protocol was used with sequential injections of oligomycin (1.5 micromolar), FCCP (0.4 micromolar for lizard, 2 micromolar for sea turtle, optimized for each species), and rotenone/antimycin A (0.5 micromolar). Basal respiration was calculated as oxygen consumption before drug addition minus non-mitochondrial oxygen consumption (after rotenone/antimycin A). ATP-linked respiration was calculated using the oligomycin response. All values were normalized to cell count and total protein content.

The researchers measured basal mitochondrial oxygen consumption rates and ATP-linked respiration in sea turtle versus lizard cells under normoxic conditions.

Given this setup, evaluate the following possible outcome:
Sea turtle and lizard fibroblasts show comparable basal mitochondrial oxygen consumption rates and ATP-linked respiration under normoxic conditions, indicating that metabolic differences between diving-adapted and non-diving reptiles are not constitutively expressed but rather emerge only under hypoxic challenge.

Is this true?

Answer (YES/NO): NO